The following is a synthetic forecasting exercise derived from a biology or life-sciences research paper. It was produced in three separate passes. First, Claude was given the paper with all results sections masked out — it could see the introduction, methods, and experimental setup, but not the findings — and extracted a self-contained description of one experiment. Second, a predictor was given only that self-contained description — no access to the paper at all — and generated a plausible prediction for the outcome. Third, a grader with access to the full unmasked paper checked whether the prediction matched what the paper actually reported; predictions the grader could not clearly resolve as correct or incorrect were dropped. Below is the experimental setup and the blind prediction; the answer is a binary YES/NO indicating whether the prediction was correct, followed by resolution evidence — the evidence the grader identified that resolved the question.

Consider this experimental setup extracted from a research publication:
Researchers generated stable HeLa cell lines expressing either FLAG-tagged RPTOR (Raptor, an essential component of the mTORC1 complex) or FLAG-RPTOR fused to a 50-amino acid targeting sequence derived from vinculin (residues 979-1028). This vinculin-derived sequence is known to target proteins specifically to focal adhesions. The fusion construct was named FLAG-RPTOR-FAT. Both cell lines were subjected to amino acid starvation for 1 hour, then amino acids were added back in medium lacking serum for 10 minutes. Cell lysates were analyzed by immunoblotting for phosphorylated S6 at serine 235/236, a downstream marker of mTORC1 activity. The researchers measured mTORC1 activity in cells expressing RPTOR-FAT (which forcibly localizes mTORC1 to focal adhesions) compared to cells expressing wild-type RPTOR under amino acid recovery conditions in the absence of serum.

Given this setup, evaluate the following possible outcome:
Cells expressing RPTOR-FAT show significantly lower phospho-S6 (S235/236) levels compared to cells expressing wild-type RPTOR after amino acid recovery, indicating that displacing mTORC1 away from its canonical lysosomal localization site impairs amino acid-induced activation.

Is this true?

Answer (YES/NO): NO